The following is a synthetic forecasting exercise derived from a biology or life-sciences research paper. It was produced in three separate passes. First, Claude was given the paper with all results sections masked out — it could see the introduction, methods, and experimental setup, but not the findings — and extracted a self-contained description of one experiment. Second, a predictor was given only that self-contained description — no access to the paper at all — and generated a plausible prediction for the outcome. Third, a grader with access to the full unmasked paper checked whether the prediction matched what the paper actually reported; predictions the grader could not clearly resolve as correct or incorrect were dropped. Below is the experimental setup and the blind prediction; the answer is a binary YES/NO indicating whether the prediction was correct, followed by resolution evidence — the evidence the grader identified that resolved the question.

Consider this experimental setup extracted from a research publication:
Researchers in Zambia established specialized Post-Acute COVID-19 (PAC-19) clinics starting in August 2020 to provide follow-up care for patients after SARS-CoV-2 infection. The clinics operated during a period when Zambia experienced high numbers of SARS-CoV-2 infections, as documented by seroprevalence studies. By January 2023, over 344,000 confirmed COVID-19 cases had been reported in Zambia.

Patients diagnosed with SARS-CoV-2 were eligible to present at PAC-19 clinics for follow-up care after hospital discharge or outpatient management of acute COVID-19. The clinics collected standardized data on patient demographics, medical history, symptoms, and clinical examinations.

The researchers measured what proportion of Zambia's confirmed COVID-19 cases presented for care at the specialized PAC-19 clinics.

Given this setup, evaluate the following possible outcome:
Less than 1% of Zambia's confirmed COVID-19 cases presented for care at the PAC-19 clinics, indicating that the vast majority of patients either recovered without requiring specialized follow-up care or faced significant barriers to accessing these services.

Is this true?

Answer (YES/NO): YES